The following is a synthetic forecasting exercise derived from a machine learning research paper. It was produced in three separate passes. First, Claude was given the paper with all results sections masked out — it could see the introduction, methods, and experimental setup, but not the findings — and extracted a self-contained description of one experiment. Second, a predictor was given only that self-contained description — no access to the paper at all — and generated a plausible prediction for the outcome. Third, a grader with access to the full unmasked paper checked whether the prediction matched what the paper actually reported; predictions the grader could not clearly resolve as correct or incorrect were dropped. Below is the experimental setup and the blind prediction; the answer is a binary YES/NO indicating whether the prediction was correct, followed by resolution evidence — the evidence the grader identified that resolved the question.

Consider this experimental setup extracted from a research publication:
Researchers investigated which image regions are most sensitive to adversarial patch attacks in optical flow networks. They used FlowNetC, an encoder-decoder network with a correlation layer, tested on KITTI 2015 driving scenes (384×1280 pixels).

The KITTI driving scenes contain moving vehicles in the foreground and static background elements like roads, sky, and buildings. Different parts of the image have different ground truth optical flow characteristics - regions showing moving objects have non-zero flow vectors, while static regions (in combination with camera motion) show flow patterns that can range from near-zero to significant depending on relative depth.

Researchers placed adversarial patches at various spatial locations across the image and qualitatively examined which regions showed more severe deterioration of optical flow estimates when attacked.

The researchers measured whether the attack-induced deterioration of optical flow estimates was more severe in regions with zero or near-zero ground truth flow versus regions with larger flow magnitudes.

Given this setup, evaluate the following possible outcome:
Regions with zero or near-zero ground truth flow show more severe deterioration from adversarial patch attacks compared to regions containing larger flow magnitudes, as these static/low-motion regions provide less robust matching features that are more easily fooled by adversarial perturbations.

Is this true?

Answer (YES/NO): NO